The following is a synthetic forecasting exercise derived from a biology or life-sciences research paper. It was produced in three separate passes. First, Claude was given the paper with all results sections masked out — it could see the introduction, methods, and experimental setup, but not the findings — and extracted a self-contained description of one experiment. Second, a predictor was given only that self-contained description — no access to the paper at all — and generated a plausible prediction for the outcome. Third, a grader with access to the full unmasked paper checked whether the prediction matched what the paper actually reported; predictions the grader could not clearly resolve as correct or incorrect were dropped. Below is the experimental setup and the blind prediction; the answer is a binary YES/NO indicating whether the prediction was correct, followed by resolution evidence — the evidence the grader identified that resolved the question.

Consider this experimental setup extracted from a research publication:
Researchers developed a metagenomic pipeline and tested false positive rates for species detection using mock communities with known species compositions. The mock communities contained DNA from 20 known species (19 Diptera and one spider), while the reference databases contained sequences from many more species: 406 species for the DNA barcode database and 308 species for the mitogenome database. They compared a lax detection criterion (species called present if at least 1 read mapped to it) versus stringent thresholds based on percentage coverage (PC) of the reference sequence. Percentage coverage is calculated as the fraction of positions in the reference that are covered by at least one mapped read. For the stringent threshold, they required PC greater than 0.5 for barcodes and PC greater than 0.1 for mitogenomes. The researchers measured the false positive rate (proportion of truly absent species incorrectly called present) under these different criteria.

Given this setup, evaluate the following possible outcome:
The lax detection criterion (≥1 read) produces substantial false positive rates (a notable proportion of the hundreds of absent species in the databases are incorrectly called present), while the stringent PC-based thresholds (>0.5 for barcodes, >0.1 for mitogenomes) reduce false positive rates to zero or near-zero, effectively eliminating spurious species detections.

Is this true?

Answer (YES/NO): NO